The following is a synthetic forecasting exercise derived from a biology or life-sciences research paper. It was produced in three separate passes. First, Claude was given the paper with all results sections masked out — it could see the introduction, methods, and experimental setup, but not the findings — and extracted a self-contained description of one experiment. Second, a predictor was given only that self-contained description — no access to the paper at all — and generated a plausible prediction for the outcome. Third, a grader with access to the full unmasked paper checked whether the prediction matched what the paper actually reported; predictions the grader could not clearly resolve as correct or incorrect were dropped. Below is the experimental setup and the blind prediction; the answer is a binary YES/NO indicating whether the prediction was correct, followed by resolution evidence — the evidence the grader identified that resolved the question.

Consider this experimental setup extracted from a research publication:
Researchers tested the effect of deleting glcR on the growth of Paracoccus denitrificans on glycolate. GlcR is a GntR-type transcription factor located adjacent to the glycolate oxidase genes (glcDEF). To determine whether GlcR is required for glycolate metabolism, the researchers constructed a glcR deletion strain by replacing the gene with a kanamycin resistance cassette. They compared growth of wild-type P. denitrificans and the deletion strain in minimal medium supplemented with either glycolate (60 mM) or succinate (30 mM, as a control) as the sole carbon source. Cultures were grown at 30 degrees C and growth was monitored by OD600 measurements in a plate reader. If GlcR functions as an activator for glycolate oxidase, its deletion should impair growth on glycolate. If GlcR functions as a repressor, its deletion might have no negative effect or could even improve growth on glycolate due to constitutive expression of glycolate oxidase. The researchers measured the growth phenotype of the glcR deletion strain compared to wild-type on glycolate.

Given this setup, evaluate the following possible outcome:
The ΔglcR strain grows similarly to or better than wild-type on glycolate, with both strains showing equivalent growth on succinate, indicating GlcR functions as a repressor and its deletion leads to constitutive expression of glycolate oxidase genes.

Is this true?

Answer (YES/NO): NO